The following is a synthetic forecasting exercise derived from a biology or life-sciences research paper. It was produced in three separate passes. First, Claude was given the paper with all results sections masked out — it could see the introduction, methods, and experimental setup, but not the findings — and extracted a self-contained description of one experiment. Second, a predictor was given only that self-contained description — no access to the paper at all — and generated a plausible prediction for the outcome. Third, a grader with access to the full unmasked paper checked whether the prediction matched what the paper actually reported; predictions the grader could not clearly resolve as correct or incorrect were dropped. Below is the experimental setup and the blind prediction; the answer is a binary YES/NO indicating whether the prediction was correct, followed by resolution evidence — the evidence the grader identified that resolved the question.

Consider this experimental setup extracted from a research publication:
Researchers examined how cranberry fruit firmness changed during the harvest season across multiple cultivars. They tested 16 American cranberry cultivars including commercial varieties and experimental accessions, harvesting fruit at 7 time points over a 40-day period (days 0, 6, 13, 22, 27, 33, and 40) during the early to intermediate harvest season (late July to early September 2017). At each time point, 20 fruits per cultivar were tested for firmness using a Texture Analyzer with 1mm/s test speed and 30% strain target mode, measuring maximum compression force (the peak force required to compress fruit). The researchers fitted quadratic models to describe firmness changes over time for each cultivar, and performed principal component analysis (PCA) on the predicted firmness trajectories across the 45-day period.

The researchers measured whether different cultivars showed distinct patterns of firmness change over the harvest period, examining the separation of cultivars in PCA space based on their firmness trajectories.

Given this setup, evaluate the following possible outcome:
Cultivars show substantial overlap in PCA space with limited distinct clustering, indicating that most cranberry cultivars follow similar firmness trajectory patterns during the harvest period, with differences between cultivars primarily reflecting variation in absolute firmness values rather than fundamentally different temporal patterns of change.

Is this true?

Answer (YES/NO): NO